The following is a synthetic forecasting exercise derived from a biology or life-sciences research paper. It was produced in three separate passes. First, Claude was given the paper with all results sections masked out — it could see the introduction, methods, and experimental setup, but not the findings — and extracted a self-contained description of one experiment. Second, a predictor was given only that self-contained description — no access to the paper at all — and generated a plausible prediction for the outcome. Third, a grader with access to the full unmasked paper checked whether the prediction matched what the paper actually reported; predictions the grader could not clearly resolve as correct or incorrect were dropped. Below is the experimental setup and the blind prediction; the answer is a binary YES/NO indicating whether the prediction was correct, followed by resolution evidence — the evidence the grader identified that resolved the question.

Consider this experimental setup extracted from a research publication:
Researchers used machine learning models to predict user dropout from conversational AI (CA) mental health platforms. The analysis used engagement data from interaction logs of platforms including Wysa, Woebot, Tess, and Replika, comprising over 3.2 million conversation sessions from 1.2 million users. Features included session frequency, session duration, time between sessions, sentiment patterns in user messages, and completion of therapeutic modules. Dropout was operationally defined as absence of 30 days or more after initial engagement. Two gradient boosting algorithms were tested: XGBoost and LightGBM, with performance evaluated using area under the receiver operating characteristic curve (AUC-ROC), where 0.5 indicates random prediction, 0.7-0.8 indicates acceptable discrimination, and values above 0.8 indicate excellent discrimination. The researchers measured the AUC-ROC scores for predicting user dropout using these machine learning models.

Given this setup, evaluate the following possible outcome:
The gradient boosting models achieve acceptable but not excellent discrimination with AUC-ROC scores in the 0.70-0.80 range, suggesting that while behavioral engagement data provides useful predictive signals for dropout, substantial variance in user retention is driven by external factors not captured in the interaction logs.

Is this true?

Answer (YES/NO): NO